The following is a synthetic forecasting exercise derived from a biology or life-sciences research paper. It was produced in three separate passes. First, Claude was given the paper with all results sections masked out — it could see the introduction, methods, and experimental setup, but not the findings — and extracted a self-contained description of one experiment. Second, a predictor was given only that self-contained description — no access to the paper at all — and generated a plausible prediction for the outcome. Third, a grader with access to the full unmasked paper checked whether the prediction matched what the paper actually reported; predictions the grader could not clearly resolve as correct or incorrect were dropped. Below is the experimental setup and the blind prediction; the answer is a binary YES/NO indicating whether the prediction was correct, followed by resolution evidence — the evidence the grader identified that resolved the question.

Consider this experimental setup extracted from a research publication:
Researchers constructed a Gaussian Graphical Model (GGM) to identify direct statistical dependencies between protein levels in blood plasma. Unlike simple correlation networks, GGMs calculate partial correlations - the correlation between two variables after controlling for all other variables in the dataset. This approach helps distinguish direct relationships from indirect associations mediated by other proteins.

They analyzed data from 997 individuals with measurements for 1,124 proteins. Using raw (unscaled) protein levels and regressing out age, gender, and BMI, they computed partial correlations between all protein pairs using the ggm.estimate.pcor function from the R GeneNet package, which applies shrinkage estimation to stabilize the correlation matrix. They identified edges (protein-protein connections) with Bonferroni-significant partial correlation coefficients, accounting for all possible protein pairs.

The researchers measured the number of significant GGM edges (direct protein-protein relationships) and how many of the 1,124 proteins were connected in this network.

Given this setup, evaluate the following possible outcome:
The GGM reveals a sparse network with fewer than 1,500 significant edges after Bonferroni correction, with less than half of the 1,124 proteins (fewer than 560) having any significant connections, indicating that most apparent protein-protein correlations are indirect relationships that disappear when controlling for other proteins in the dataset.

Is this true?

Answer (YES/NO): NO